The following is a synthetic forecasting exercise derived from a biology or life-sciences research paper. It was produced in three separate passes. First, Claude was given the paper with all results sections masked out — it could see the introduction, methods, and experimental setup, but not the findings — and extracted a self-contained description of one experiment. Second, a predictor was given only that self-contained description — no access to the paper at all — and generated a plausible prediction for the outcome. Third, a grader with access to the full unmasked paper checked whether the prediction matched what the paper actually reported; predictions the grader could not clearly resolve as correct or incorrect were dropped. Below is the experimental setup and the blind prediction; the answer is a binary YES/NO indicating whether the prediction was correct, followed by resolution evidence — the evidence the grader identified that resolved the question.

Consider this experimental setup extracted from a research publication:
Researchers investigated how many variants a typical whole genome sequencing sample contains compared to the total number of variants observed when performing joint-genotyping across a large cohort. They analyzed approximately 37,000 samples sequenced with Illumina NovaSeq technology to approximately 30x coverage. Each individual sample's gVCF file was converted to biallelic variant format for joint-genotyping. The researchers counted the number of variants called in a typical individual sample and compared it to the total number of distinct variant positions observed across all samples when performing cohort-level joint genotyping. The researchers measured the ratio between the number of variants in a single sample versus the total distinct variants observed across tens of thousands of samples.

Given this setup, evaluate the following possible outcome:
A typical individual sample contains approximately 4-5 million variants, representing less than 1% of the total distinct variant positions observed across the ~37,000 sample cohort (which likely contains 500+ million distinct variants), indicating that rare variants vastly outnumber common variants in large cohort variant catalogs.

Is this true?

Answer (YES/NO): NO